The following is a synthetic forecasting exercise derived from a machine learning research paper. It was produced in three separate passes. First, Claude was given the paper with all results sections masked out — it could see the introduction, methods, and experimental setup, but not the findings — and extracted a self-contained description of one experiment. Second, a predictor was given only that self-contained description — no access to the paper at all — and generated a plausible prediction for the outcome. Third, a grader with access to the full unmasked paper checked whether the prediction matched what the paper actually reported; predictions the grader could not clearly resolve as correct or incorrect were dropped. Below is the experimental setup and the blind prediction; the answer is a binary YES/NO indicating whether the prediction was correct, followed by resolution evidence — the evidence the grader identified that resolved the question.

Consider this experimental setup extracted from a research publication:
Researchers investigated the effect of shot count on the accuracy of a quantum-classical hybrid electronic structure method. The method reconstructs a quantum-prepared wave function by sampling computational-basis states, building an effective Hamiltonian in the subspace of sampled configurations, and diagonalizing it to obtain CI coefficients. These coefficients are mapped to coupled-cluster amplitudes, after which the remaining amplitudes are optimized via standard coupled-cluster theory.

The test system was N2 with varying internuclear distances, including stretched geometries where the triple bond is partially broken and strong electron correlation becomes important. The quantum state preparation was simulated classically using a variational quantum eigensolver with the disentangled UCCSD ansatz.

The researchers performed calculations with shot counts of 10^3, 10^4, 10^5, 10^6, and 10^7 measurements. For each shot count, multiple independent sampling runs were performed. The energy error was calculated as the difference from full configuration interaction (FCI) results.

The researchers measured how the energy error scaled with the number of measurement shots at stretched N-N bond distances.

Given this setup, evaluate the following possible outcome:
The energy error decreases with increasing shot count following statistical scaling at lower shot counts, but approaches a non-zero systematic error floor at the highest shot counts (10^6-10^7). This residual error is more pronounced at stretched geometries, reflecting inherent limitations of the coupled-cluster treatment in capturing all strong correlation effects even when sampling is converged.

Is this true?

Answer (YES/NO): NO